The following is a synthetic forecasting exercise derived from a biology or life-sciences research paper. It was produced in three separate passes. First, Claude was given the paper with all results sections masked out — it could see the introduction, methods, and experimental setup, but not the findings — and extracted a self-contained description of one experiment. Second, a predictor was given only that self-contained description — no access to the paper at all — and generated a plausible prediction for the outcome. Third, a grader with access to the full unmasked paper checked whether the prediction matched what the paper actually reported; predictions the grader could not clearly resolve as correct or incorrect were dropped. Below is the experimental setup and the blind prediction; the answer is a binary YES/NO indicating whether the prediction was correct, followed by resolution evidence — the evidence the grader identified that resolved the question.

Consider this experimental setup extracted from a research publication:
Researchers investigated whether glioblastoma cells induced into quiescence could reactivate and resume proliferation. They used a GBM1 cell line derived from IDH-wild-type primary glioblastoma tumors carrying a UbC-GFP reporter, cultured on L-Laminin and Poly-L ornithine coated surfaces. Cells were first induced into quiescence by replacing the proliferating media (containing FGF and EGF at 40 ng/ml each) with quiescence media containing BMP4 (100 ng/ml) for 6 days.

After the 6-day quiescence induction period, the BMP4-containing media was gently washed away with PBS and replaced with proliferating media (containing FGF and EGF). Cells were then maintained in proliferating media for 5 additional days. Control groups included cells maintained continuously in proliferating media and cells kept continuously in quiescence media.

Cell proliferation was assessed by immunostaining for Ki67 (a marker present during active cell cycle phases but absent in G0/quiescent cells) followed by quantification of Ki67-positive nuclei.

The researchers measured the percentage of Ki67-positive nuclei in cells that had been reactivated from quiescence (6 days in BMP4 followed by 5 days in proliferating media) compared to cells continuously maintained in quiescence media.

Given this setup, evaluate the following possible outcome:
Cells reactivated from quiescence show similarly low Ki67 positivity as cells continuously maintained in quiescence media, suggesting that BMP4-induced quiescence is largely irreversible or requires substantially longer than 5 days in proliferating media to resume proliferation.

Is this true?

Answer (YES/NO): NO